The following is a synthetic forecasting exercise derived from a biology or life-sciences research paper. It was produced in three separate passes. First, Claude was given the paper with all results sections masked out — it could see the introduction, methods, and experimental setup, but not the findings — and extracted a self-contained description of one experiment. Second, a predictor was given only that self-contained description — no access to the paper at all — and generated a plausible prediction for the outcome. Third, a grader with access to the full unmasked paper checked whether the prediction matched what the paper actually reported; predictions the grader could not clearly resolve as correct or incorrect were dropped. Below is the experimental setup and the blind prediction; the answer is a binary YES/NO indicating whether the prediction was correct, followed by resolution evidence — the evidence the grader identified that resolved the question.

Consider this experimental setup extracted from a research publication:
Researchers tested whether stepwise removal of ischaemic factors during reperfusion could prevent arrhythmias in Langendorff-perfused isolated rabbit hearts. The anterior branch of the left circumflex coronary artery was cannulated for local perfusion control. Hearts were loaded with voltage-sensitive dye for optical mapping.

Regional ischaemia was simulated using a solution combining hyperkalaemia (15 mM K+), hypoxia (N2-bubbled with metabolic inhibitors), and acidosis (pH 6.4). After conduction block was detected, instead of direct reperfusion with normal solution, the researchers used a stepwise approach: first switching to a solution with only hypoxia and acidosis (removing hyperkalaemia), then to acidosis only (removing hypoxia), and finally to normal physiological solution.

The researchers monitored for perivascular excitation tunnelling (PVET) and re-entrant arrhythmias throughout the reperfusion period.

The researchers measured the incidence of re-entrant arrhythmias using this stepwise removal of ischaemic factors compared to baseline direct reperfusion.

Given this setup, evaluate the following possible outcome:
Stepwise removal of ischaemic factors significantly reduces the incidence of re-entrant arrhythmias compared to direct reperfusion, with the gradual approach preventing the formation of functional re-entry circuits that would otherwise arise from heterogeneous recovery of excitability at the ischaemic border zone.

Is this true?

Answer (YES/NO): NO